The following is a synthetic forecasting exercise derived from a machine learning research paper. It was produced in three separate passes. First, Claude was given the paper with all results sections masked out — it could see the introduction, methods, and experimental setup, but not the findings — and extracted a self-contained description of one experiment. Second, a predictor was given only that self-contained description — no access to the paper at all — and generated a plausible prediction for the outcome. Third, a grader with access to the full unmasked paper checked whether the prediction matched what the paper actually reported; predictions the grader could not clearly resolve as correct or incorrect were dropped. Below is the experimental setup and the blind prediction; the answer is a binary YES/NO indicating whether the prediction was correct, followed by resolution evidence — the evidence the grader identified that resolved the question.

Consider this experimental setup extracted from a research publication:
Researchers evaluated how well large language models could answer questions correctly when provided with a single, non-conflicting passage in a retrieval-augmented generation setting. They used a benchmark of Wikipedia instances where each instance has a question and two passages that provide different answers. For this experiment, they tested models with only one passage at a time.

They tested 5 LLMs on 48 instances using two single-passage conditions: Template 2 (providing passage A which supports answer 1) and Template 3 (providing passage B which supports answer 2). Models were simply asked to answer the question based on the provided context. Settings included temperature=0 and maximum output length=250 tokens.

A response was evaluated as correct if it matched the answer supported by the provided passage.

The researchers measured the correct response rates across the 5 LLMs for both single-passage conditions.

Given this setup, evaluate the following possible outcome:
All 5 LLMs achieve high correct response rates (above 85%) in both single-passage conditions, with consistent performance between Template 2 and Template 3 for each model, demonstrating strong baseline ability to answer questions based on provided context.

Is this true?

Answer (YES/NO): NO